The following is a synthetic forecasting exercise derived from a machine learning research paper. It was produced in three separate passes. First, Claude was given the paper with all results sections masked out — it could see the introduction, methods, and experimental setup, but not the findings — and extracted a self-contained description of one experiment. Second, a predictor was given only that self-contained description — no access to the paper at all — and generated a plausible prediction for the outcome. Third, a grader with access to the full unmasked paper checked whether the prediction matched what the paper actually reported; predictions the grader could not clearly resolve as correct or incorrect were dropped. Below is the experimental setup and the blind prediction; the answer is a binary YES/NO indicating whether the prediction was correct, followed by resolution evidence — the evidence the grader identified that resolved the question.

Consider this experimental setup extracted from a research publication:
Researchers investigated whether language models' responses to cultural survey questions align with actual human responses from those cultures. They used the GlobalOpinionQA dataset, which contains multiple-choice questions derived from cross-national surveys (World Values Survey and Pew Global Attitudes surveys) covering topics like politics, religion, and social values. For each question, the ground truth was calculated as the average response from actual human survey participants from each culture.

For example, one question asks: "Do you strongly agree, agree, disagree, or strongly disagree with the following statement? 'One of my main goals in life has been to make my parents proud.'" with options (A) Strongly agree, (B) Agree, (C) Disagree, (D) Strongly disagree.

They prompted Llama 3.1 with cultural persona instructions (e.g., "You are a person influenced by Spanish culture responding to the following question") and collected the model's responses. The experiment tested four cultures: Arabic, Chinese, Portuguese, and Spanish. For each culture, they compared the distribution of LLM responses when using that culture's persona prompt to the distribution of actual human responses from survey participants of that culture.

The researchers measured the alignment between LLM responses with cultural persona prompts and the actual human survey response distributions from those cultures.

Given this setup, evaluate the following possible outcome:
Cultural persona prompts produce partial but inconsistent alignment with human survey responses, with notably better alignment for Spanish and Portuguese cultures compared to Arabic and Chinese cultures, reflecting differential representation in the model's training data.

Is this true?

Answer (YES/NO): YES